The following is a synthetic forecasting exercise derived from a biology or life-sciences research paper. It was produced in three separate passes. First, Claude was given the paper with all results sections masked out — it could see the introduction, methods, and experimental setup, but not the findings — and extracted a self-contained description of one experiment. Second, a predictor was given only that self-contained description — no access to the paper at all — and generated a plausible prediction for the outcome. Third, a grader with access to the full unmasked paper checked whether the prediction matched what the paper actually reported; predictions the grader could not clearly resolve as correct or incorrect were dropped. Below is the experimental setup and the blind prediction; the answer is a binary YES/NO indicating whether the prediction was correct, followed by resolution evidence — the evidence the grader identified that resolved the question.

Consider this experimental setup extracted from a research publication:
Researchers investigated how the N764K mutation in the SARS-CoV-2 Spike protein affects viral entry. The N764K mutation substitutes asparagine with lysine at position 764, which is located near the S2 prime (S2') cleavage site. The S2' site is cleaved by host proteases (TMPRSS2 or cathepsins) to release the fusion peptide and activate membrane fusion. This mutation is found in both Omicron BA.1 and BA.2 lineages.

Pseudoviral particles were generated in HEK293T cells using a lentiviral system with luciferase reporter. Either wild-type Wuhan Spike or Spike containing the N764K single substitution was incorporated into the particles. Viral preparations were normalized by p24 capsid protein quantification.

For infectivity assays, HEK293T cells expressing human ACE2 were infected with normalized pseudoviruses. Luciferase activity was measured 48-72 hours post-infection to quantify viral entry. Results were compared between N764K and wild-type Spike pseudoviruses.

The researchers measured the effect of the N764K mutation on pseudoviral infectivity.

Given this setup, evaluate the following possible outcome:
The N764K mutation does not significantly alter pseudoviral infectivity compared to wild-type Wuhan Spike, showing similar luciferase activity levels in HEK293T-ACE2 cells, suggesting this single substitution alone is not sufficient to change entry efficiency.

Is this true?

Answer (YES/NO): NO